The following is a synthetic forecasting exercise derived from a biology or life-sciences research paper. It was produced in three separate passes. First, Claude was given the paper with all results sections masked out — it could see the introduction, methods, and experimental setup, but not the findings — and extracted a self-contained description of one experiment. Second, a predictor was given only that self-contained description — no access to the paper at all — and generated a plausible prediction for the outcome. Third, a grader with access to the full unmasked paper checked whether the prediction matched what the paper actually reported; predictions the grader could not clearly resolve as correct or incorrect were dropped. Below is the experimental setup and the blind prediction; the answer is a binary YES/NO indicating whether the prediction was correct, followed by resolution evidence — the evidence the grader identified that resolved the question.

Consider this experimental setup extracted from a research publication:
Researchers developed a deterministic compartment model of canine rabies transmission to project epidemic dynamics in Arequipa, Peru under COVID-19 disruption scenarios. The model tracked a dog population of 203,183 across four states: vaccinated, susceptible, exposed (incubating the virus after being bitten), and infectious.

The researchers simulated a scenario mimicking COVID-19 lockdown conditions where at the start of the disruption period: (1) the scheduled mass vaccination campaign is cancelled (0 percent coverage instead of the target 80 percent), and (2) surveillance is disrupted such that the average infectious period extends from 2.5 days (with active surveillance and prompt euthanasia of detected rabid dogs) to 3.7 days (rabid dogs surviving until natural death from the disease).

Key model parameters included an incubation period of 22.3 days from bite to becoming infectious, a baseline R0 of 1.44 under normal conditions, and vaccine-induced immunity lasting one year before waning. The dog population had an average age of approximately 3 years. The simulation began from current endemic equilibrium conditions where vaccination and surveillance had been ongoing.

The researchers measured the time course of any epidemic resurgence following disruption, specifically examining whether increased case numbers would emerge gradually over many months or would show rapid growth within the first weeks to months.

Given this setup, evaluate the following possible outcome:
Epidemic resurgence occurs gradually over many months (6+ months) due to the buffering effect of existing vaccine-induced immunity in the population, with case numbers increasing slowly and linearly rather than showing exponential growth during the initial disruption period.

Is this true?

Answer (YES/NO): NO